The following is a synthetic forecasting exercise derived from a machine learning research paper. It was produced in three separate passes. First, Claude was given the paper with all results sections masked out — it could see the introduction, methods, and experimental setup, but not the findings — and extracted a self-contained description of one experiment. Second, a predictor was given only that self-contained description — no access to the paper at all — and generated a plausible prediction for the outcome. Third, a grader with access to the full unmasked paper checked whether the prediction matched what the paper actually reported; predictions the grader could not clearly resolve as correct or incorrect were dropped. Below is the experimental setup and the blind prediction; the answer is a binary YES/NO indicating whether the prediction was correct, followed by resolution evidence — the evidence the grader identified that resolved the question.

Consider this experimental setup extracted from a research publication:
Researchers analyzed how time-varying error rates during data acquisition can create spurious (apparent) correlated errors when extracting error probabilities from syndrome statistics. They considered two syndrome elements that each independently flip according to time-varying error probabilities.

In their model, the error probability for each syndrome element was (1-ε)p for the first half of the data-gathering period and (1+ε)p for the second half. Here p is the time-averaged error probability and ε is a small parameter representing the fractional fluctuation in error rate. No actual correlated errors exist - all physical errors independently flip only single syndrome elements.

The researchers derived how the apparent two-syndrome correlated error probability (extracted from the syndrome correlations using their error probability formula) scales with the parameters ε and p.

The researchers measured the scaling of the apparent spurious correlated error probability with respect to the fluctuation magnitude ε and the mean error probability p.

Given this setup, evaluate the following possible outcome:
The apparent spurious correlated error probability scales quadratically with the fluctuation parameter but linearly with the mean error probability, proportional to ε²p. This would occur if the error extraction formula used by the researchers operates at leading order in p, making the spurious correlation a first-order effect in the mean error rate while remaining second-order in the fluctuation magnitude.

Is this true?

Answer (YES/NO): NO